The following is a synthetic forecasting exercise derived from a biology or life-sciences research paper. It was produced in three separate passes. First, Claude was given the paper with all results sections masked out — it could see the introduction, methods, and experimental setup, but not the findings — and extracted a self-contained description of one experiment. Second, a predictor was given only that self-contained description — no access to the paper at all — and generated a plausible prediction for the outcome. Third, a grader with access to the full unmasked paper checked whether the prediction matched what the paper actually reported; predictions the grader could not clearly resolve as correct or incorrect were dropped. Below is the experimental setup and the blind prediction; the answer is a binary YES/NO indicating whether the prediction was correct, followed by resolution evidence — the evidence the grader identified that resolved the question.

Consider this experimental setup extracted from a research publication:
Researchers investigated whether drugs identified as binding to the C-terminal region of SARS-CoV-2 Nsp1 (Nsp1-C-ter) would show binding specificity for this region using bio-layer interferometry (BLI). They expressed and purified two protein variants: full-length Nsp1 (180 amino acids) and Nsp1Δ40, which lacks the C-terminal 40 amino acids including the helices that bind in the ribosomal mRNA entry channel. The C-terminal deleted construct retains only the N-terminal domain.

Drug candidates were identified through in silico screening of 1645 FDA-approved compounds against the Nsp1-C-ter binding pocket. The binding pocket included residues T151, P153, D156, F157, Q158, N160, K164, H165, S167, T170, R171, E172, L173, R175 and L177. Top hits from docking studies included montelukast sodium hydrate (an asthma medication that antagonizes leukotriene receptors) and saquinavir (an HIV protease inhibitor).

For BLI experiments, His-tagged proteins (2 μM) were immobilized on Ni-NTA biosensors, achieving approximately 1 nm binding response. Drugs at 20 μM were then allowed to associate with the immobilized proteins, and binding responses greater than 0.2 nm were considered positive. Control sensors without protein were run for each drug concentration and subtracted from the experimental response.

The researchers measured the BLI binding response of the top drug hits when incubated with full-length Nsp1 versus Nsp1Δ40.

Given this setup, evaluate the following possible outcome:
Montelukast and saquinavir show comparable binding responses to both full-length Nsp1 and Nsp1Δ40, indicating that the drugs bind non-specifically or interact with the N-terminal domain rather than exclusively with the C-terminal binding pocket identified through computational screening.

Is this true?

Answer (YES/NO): NO